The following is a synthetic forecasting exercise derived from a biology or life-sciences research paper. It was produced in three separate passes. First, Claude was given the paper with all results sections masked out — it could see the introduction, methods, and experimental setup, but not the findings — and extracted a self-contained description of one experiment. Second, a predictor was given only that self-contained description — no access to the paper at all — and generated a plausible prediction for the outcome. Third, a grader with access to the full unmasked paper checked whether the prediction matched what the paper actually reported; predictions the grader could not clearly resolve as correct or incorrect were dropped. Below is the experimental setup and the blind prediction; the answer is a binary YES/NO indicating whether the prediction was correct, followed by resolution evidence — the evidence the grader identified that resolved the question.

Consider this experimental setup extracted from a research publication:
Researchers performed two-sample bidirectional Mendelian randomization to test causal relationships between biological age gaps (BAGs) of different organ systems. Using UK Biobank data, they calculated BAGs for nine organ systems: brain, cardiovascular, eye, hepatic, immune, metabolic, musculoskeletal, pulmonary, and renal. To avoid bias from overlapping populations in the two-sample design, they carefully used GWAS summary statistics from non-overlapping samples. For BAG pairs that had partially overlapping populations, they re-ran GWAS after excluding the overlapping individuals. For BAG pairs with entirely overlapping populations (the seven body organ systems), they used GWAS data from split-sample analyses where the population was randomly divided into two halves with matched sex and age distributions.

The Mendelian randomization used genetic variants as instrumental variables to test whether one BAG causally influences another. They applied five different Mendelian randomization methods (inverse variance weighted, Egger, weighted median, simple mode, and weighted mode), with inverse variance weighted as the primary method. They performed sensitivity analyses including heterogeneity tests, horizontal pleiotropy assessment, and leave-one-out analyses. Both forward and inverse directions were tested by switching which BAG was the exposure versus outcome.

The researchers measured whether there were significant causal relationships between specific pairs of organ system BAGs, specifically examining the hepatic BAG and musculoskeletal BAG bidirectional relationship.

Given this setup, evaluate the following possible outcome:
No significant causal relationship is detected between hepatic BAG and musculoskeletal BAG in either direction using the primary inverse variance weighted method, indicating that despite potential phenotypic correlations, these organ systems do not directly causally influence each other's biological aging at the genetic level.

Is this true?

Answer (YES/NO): NO